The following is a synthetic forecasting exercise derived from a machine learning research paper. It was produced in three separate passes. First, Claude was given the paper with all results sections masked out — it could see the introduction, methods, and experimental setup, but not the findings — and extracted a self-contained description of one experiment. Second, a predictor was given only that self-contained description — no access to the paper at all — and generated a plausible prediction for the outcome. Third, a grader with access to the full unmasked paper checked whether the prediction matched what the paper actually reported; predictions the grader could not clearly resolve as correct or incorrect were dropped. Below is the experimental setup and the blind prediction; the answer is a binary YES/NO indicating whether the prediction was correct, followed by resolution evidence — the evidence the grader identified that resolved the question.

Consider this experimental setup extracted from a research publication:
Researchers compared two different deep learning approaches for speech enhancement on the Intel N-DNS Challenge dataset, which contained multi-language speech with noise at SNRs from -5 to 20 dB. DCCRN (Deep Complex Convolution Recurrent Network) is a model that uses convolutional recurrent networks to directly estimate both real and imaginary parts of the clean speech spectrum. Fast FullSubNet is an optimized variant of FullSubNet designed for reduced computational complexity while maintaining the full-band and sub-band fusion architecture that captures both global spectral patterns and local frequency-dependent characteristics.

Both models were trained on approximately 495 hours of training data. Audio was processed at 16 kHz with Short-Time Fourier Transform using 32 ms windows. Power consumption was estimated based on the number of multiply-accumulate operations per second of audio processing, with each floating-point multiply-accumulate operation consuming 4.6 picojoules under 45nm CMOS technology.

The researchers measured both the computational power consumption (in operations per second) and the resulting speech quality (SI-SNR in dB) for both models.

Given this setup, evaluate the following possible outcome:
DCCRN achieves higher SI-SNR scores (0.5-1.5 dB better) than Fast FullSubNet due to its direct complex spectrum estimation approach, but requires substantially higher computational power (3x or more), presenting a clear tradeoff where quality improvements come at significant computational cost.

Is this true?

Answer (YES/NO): NO